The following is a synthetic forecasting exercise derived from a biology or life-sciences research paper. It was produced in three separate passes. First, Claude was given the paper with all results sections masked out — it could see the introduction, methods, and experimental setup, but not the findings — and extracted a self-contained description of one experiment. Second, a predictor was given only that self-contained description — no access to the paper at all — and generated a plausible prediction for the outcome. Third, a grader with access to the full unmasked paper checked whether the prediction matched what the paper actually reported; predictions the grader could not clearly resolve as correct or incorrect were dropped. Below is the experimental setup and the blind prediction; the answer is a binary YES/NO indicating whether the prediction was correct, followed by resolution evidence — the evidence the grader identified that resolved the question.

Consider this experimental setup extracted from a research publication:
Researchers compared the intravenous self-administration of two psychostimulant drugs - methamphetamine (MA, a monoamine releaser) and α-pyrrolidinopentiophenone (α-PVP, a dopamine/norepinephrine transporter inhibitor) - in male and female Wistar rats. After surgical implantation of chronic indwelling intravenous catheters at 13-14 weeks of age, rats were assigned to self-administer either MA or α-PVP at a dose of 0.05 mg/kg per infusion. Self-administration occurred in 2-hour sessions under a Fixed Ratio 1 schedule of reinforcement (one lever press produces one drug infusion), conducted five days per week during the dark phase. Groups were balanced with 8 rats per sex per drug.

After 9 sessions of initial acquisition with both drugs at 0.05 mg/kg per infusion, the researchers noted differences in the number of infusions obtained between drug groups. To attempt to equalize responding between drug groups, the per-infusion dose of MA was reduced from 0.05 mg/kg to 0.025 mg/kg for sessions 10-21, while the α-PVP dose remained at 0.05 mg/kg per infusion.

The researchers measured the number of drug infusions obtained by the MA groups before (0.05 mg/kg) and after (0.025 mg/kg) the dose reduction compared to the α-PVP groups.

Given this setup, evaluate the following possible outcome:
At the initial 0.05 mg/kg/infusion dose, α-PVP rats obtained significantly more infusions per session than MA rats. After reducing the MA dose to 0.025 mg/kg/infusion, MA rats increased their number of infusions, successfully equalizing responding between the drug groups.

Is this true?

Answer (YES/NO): NO